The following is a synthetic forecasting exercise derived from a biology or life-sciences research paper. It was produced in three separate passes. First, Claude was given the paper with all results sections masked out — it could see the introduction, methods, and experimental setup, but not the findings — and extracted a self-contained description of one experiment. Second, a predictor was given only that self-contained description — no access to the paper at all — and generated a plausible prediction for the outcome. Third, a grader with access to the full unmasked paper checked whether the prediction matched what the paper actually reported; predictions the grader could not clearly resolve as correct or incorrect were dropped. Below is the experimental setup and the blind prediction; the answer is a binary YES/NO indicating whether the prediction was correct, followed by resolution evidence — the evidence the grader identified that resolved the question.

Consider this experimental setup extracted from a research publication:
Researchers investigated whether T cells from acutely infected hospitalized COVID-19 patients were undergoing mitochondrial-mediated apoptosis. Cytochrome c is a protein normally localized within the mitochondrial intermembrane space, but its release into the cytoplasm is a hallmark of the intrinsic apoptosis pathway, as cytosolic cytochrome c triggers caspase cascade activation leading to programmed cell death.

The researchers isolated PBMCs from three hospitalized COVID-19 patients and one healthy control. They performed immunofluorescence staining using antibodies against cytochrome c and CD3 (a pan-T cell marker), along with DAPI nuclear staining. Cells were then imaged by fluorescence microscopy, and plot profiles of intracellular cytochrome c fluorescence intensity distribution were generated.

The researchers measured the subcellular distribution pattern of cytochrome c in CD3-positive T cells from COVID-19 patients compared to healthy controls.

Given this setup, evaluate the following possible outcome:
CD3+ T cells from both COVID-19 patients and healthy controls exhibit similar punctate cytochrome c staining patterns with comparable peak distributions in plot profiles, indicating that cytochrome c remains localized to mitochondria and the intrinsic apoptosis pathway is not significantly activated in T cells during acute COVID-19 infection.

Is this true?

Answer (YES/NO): NO